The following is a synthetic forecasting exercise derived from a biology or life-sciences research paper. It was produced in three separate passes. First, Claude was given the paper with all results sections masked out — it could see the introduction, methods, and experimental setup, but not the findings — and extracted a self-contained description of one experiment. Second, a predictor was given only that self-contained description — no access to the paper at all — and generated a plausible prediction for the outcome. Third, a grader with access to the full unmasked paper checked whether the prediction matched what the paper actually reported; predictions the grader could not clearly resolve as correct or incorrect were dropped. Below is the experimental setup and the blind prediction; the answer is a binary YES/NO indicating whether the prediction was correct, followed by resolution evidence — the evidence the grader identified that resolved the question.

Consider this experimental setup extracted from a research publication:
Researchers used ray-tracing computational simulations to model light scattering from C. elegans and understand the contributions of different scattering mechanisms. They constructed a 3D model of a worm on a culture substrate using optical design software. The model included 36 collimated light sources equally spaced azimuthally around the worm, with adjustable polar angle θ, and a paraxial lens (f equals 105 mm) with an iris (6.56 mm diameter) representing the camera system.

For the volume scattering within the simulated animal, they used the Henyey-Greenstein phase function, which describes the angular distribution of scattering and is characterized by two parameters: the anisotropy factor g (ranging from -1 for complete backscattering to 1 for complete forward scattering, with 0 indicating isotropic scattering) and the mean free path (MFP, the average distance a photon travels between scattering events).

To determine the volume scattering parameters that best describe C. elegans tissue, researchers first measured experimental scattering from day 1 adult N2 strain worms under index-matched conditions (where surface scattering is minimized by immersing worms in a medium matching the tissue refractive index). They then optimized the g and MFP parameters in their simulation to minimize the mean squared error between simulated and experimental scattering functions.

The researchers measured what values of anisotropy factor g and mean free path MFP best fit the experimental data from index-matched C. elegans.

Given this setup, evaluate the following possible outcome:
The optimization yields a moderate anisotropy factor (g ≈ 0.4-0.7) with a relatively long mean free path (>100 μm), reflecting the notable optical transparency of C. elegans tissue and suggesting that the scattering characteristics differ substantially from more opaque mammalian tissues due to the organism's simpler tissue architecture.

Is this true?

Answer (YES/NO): NO